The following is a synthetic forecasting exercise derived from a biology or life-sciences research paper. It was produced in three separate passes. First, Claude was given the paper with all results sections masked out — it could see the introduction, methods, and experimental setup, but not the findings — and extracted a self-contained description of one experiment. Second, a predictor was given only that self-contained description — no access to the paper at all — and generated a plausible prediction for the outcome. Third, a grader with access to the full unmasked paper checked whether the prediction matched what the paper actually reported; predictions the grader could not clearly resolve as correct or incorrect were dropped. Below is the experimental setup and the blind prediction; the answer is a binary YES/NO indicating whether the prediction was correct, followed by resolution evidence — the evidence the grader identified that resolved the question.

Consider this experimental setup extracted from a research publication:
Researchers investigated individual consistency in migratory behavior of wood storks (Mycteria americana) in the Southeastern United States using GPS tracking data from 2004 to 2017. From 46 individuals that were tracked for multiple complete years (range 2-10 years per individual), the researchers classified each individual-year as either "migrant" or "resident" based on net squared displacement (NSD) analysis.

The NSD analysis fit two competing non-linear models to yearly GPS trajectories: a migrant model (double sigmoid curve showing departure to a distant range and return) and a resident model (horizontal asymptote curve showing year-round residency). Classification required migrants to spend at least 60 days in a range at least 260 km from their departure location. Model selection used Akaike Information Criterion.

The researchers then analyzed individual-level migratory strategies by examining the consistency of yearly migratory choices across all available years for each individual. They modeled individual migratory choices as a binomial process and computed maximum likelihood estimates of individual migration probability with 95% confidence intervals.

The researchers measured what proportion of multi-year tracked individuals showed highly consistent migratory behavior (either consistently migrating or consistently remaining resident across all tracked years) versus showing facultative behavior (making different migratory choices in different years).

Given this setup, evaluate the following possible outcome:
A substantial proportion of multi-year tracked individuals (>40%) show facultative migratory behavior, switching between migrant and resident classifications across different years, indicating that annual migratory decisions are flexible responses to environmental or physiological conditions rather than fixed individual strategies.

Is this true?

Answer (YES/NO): NO